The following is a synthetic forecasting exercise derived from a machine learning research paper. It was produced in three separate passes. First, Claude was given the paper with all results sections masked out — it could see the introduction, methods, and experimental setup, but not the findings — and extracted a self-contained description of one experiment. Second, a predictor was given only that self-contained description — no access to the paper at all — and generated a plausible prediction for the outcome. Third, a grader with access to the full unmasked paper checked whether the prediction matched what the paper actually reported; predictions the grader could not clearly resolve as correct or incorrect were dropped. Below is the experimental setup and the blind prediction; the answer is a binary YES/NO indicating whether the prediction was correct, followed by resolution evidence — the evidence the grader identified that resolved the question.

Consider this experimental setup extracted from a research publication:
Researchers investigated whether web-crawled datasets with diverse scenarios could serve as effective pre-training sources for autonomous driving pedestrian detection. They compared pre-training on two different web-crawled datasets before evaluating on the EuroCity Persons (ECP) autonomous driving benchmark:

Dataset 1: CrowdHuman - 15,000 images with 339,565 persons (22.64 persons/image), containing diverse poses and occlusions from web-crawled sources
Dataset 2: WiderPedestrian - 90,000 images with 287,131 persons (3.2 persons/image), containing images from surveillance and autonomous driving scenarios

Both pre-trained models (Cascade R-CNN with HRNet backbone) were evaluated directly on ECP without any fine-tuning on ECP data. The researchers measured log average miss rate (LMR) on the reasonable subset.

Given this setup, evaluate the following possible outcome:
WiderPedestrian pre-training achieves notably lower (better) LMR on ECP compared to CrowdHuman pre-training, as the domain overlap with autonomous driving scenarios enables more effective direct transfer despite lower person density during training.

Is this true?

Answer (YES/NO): YES